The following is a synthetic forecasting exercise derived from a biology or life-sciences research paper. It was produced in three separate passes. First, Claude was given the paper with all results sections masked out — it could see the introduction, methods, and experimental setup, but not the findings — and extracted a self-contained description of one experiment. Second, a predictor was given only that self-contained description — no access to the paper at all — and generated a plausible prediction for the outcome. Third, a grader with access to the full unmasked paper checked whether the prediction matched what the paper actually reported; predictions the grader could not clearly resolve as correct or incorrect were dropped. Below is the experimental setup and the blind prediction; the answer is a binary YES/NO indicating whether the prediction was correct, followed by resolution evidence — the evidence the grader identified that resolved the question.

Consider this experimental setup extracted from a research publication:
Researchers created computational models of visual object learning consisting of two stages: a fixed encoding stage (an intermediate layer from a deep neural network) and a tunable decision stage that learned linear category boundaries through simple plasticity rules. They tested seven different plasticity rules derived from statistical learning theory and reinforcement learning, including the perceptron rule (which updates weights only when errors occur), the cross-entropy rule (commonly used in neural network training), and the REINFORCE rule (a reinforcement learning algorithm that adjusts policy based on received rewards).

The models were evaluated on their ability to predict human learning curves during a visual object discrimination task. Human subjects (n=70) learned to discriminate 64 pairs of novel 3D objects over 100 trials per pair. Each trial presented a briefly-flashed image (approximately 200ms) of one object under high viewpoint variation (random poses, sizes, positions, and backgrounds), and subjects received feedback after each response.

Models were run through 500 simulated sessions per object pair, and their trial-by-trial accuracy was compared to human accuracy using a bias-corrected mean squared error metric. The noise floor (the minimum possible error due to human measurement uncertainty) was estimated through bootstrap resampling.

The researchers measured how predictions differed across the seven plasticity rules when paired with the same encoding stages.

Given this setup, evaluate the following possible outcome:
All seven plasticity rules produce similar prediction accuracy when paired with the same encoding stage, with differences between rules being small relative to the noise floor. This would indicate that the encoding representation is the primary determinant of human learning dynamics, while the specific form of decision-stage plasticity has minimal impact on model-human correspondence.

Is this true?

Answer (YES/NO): YES